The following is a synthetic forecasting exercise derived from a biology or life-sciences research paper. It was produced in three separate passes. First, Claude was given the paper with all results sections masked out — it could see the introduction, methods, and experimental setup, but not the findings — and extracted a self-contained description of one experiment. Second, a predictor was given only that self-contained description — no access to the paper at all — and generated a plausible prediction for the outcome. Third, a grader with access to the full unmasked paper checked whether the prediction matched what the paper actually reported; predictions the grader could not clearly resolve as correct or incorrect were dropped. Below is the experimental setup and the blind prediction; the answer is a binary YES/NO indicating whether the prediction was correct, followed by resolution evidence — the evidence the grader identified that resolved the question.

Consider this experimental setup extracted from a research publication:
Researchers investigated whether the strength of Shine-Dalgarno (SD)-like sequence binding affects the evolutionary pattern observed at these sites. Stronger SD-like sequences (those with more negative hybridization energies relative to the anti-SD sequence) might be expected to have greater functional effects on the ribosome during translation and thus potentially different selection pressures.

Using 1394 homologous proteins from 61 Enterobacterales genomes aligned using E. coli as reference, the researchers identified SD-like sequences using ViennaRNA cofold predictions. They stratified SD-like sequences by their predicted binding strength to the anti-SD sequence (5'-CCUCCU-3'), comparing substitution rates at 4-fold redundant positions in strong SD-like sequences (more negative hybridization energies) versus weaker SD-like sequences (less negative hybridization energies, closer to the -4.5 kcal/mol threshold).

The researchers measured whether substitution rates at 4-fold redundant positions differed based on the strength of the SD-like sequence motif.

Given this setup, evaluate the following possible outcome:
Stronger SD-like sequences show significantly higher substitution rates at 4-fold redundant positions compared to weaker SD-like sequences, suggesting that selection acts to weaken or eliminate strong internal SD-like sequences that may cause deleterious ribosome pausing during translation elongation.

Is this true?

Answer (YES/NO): YES